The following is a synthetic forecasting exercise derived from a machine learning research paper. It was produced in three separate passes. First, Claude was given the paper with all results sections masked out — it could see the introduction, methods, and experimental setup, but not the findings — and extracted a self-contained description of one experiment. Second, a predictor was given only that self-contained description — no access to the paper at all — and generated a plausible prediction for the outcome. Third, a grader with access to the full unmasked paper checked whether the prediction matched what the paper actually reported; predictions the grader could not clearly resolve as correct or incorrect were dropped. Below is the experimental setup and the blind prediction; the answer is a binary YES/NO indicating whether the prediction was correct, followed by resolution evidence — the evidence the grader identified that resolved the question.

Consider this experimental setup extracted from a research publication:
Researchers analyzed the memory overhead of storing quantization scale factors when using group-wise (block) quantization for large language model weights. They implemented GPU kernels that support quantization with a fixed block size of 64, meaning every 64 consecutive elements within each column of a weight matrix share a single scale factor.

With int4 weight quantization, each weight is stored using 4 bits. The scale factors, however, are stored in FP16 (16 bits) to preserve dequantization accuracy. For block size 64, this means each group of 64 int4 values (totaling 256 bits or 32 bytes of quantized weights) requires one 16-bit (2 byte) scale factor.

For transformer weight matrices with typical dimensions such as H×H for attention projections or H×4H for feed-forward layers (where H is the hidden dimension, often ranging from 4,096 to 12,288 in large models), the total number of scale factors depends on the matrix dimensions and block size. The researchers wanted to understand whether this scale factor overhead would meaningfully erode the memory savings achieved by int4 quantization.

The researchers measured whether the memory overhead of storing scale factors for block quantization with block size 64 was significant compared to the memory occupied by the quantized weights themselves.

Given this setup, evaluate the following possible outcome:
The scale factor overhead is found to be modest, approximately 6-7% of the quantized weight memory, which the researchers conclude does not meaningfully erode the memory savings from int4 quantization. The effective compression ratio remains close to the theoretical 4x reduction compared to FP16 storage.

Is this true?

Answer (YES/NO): YES